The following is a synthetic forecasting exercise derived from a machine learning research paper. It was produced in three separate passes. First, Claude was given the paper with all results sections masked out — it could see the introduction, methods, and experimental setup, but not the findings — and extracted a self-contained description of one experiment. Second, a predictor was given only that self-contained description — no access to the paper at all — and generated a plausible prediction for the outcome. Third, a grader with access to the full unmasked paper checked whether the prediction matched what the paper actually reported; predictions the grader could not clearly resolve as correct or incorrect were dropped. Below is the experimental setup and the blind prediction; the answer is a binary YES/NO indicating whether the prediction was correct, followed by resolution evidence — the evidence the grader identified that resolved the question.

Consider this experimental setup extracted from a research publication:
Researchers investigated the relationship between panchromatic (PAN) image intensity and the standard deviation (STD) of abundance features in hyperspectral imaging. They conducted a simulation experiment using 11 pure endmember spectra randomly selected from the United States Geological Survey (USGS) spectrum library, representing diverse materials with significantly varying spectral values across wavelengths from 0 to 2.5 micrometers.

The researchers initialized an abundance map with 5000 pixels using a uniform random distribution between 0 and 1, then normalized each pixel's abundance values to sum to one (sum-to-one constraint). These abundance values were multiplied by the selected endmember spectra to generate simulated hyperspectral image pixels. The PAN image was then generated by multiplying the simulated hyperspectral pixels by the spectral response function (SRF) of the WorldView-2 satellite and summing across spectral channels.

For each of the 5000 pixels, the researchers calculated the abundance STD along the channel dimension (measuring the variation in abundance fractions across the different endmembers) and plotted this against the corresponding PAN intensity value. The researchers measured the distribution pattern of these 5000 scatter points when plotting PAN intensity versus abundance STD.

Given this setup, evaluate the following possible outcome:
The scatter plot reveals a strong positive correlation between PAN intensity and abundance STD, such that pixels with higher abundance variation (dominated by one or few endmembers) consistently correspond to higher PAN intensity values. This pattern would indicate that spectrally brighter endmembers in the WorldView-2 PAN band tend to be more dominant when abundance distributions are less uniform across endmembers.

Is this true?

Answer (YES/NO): NO